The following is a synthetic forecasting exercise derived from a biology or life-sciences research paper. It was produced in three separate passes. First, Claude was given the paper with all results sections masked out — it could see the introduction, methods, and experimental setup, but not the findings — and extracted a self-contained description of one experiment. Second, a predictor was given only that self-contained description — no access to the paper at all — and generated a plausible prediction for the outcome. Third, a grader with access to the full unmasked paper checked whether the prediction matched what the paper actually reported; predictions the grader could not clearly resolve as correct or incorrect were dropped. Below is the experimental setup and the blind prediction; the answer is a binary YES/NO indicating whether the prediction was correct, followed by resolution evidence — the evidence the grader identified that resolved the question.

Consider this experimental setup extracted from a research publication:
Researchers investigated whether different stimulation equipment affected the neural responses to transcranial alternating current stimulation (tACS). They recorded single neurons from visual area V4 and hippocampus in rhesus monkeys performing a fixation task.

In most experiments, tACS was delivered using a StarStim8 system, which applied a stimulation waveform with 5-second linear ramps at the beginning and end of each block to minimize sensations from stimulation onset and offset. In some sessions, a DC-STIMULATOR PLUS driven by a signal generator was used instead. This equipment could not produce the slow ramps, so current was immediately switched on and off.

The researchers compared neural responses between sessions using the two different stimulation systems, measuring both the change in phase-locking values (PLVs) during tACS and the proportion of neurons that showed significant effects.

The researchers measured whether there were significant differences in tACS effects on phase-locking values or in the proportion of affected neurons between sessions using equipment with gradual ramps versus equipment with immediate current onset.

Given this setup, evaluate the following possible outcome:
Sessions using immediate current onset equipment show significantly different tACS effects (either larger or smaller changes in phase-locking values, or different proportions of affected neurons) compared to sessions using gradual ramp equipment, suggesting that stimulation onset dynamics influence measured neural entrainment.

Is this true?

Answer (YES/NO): NO